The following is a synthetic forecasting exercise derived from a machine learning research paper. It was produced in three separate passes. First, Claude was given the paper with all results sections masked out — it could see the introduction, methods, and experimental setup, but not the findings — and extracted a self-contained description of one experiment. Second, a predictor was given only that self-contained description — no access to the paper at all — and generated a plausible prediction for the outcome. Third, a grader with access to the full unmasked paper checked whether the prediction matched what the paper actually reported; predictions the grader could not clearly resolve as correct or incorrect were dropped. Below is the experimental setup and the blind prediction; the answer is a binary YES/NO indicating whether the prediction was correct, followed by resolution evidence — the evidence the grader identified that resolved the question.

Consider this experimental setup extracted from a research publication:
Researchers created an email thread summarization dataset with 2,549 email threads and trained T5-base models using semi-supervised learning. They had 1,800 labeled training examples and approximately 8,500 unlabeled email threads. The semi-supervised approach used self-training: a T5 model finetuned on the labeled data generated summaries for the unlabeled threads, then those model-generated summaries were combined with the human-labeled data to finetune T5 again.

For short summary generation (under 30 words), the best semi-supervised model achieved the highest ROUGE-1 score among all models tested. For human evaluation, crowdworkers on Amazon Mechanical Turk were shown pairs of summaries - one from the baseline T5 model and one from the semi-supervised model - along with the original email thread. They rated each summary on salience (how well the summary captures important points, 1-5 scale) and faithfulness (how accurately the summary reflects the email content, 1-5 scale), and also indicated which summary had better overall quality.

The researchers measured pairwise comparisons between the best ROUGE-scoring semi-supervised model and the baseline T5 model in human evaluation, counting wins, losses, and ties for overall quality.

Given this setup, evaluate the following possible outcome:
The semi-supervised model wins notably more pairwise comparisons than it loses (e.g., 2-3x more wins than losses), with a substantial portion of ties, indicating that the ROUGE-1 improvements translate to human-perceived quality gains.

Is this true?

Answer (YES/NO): NO